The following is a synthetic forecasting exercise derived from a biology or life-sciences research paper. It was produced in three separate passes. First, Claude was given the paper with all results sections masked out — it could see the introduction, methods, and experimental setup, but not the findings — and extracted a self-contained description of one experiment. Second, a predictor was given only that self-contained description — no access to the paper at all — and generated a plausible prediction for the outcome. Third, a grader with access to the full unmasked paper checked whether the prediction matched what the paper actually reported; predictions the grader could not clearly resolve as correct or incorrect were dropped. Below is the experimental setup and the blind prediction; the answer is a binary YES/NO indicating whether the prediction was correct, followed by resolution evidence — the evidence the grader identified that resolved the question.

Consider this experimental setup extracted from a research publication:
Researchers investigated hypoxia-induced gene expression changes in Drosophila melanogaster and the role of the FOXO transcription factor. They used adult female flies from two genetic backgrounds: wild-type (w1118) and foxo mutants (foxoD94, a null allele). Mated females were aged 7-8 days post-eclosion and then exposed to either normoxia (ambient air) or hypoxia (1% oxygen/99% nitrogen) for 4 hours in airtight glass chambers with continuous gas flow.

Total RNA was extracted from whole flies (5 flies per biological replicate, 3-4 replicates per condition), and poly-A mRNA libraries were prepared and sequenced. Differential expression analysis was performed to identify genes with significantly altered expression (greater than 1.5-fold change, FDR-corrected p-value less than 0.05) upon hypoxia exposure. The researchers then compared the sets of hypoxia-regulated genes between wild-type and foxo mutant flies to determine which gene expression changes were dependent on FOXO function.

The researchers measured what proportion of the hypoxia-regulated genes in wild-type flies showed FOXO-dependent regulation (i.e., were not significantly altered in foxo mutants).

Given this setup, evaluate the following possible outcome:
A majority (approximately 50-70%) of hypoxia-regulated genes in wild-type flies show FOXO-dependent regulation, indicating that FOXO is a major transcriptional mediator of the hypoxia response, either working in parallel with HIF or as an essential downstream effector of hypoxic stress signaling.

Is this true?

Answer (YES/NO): NO